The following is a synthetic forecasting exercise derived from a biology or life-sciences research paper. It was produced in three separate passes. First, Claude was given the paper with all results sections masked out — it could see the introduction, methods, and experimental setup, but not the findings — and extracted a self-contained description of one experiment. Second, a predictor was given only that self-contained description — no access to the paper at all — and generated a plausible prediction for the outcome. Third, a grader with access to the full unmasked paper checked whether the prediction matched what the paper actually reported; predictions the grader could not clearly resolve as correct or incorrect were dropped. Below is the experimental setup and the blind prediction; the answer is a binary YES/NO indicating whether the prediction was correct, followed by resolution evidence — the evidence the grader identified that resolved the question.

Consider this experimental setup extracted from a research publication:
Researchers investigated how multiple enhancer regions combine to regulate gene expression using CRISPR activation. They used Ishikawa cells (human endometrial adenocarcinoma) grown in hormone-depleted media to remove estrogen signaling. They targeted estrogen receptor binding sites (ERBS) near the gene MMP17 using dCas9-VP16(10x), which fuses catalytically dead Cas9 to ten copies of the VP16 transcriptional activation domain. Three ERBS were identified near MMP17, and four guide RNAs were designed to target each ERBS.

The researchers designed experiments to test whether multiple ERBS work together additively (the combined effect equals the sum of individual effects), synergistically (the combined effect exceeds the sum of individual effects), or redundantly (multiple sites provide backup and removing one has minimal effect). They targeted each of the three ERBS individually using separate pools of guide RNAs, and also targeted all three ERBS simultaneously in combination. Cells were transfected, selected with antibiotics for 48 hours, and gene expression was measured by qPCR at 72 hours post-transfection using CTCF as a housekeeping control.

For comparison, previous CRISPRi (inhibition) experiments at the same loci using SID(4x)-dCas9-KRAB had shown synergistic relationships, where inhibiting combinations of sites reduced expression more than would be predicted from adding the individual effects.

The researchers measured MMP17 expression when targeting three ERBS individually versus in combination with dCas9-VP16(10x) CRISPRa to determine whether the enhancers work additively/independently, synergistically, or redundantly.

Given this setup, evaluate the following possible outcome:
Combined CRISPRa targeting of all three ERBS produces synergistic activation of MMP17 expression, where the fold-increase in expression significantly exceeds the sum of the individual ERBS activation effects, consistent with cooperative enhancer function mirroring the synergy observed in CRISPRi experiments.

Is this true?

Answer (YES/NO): NO